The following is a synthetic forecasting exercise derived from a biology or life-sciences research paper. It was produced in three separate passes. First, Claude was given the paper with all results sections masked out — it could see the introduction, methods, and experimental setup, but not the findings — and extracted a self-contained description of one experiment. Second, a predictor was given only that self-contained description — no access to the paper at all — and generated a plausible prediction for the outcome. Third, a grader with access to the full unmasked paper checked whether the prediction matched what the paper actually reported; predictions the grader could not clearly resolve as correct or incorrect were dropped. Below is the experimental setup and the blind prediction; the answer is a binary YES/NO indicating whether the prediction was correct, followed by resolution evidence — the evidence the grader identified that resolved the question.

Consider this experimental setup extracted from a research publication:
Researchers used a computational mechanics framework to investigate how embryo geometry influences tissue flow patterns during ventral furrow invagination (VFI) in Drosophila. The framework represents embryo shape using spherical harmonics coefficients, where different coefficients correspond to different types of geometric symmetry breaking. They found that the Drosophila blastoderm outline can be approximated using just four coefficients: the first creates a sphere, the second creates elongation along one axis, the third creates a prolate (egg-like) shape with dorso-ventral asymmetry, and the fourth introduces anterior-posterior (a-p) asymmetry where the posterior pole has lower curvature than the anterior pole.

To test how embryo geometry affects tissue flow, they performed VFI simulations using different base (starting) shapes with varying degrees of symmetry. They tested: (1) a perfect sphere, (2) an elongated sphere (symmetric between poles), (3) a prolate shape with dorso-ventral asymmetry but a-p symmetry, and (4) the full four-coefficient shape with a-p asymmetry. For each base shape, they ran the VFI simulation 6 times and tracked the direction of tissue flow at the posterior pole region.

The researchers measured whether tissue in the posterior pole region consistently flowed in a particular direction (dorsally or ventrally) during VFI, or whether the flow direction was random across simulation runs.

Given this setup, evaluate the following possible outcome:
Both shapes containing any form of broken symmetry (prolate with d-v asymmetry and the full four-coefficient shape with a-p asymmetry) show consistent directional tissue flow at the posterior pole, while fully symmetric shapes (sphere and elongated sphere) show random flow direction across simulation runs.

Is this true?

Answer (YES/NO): NO